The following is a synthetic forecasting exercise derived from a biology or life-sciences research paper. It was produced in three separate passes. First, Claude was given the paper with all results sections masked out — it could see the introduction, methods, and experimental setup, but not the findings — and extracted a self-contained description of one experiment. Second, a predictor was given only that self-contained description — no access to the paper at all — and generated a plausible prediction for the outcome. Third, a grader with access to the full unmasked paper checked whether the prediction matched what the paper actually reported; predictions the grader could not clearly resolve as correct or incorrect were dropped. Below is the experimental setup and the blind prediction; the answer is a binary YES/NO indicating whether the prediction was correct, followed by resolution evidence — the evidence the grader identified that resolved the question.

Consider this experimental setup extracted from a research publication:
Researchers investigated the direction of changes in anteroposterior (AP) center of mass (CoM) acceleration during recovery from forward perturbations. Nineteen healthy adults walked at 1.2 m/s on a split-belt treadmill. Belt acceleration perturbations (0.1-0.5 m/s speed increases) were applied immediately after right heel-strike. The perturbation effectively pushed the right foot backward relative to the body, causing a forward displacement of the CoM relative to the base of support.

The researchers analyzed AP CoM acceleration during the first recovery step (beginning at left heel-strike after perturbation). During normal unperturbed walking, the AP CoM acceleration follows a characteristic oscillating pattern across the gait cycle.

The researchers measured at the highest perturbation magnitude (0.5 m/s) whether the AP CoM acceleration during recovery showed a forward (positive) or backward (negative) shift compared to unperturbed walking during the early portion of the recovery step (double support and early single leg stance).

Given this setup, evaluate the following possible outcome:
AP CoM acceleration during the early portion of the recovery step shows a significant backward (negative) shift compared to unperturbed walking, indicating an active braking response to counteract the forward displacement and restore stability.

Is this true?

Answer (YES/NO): NO